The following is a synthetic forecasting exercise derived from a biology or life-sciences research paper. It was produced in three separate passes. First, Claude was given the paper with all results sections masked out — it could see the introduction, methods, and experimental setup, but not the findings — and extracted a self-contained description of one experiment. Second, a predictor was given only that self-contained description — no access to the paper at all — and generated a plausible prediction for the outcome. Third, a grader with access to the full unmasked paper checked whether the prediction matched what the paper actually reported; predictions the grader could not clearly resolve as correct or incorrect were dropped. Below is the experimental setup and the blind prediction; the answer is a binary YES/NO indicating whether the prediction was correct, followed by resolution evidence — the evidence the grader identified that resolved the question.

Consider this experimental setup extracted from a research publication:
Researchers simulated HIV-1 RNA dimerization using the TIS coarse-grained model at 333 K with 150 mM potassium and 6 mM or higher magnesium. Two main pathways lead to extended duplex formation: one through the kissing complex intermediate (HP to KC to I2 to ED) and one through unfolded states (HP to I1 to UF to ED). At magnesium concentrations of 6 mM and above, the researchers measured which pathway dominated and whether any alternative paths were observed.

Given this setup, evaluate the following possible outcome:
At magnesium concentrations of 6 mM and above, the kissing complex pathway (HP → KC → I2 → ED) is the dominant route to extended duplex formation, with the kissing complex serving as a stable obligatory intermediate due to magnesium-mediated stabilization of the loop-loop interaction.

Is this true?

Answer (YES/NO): YES